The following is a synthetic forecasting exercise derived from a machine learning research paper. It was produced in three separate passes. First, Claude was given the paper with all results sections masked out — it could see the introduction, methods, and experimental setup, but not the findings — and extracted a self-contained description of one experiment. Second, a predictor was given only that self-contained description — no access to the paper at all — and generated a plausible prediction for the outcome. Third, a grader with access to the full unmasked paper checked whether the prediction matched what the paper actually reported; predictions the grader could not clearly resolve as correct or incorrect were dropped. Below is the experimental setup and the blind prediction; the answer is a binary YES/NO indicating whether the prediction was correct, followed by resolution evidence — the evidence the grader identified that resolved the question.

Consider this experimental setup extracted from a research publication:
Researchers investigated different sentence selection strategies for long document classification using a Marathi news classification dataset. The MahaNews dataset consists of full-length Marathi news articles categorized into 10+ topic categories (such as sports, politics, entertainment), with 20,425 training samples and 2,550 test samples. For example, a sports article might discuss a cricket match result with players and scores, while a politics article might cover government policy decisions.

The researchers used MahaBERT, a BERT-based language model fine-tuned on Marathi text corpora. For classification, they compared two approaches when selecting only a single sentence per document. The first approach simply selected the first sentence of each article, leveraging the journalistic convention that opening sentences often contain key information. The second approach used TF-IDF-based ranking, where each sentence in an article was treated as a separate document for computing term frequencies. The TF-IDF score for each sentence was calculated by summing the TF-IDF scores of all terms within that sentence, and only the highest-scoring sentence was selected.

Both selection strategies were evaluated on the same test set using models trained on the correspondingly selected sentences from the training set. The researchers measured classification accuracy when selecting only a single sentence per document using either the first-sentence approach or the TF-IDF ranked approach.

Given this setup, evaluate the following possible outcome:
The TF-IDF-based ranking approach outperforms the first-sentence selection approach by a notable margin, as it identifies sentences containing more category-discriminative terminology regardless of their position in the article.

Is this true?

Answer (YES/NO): NO